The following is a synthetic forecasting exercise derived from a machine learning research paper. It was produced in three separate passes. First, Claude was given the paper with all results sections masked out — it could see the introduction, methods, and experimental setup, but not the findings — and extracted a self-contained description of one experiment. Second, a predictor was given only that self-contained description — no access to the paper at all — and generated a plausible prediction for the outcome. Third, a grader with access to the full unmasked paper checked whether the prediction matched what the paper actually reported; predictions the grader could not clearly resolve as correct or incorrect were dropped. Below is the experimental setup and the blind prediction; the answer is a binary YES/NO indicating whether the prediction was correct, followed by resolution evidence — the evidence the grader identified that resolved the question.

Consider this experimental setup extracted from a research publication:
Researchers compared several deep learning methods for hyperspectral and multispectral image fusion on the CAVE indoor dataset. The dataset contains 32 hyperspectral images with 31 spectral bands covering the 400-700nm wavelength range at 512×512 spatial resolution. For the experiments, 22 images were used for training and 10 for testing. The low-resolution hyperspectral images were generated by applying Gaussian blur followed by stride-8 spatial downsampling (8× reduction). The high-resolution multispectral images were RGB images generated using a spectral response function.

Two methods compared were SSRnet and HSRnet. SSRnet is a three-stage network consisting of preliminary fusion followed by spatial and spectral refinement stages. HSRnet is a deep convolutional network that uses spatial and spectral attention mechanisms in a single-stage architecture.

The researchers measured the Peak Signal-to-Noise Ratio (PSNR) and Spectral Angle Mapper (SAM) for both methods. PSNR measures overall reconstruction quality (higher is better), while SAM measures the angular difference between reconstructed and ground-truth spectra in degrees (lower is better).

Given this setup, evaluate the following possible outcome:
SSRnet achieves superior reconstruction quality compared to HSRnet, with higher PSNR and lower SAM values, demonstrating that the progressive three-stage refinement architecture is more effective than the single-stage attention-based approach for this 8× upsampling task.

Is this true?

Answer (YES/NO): NO